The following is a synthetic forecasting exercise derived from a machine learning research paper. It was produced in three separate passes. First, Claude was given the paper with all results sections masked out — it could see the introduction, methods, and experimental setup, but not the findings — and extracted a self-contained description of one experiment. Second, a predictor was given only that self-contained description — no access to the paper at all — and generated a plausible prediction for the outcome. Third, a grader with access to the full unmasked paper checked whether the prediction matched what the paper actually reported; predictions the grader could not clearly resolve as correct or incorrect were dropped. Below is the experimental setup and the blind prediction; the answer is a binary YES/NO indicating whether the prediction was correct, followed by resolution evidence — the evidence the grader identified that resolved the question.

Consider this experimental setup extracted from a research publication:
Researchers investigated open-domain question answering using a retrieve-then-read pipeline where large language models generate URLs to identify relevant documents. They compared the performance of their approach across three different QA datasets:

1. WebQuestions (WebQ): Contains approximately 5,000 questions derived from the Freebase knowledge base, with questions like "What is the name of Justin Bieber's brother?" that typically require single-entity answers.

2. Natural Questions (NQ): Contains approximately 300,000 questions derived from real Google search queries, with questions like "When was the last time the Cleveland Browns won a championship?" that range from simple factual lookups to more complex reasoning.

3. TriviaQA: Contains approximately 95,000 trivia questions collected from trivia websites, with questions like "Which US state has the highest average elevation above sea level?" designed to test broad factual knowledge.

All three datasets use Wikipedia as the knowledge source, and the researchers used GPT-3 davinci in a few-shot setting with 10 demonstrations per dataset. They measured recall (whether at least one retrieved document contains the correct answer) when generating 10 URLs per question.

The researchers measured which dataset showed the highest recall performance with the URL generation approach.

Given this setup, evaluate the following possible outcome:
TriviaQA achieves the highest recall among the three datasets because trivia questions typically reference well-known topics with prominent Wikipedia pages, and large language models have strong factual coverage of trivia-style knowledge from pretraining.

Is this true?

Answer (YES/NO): NO